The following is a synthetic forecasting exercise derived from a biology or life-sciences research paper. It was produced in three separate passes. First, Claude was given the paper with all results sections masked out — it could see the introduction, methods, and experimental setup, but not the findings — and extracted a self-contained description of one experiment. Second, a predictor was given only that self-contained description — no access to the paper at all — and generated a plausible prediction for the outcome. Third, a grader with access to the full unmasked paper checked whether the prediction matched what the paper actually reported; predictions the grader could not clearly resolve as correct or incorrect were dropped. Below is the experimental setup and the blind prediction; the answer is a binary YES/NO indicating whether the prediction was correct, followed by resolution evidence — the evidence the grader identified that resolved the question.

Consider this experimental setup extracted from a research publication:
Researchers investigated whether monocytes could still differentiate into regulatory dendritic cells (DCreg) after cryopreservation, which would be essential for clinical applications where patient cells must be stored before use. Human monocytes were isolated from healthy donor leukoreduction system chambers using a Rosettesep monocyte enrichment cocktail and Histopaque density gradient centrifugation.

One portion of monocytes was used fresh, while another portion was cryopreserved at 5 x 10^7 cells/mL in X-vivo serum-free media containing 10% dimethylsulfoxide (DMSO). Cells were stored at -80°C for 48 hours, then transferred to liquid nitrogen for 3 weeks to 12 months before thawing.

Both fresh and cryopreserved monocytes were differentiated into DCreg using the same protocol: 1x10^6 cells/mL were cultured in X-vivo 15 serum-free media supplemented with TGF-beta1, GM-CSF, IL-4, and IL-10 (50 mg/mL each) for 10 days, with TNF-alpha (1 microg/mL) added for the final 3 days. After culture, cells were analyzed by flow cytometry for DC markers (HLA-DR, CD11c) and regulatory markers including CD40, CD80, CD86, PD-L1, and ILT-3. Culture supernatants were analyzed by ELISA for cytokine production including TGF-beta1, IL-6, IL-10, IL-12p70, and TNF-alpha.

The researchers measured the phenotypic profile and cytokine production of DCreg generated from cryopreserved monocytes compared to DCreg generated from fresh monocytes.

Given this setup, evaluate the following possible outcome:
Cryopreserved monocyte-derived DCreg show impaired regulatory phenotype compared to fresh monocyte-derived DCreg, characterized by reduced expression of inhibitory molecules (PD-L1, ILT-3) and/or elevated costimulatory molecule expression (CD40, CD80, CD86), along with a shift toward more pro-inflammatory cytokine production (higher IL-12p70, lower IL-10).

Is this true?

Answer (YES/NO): NO